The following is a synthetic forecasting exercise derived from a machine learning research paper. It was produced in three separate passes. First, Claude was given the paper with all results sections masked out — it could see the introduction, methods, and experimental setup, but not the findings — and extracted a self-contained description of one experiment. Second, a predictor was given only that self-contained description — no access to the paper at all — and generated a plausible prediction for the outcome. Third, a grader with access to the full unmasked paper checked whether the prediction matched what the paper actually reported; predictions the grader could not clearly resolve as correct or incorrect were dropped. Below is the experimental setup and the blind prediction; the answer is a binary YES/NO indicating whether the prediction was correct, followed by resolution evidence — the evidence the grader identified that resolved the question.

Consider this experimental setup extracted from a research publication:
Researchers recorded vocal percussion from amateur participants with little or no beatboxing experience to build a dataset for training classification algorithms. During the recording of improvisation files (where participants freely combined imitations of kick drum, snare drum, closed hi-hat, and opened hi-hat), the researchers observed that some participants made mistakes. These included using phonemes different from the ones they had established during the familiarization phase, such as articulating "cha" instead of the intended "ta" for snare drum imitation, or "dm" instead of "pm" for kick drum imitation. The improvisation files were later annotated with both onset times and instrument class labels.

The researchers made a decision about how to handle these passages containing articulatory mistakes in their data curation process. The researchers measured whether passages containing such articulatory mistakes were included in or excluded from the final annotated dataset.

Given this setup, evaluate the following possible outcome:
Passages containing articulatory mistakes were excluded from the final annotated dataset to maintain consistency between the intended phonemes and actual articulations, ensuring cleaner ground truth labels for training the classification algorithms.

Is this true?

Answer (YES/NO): YES